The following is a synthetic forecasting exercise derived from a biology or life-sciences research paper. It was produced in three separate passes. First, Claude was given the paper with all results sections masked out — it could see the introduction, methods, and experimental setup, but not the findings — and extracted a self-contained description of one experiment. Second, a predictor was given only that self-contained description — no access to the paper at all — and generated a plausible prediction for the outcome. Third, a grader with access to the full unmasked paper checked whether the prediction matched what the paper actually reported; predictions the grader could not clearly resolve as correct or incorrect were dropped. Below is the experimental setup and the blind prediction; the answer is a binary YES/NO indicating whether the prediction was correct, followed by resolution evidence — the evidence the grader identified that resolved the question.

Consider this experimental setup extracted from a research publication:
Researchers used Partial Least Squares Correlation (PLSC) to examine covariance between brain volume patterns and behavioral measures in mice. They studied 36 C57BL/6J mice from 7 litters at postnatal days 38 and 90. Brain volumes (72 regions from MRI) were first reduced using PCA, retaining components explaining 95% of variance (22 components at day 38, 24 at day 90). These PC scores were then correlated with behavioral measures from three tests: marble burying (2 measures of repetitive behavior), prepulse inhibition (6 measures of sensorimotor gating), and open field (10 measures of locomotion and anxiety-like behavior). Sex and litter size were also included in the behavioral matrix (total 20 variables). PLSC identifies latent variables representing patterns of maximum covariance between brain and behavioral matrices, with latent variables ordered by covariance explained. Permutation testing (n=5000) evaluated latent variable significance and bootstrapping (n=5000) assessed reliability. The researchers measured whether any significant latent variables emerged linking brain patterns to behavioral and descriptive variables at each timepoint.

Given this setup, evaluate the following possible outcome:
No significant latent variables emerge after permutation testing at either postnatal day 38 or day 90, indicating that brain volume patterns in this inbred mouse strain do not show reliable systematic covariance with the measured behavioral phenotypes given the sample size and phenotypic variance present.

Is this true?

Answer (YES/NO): NO